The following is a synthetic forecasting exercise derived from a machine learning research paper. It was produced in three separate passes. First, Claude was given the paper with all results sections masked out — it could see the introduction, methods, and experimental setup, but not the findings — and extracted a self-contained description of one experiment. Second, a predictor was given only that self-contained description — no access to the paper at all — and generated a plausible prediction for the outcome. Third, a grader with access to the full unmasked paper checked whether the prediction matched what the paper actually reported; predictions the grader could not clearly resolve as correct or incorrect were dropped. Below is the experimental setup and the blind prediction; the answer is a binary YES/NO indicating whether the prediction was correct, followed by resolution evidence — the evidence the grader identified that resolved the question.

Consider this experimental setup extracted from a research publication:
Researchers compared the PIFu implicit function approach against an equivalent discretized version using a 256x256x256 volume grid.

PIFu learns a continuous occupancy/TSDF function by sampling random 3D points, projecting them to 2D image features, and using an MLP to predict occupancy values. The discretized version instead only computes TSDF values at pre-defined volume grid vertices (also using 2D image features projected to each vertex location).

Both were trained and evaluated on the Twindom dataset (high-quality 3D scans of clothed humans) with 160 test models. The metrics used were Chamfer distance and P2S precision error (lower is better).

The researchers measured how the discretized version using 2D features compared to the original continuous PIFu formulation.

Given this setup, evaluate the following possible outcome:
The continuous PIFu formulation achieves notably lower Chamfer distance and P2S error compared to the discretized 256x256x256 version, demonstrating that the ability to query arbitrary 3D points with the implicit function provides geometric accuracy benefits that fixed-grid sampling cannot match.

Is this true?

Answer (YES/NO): NO